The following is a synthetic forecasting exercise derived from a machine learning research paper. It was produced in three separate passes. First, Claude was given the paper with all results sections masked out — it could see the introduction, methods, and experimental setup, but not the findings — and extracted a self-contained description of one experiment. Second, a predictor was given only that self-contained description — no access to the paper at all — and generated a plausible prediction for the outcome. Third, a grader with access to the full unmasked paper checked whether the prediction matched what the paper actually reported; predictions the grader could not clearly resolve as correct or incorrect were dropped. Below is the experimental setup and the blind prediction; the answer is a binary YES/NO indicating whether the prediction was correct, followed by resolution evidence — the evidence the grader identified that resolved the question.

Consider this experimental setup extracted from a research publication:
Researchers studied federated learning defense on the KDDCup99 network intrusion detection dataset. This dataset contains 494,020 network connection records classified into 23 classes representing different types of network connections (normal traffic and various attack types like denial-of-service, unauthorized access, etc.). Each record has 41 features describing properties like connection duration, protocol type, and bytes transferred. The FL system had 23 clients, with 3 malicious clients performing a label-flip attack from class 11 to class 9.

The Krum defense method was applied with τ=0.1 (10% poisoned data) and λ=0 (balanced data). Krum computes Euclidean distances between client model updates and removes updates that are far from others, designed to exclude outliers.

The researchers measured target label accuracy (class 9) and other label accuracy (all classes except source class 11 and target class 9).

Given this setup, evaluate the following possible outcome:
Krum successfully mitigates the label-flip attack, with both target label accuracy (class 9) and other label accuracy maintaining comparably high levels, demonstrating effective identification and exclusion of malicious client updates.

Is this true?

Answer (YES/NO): NO